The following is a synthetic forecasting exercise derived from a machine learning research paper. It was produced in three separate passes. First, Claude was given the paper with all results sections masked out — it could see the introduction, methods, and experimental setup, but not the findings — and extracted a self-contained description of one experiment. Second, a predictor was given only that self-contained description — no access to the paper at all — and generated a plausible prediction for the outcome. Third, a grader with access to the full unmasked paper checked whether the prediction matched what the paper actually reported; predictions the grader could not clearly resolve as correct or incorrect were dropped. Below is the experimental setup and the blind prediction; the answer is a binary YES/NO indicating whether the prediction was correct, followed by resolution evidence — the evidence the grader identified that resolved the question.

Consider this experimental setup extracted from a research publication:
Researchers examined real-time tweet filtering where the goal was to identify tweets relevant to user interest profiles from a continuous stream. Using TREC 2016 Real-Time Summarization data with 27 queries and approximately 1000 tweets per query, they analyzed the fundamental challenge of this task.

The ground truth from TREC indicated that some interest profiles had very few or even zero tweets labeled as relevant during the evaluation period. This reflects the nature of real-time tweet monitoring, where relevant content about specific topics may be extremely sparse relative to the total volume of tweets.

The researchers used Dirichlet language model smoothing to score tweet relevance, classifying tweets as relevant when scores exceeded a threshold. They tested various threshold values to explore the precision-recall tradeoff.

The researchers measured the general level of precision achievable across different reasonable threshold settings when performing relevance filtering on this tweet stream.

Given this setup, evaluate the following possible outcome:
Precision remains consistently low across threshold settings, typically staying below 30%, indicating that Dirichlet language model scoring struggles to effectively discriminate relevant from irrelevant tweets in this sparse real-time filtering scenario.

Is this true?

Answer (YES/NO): YES